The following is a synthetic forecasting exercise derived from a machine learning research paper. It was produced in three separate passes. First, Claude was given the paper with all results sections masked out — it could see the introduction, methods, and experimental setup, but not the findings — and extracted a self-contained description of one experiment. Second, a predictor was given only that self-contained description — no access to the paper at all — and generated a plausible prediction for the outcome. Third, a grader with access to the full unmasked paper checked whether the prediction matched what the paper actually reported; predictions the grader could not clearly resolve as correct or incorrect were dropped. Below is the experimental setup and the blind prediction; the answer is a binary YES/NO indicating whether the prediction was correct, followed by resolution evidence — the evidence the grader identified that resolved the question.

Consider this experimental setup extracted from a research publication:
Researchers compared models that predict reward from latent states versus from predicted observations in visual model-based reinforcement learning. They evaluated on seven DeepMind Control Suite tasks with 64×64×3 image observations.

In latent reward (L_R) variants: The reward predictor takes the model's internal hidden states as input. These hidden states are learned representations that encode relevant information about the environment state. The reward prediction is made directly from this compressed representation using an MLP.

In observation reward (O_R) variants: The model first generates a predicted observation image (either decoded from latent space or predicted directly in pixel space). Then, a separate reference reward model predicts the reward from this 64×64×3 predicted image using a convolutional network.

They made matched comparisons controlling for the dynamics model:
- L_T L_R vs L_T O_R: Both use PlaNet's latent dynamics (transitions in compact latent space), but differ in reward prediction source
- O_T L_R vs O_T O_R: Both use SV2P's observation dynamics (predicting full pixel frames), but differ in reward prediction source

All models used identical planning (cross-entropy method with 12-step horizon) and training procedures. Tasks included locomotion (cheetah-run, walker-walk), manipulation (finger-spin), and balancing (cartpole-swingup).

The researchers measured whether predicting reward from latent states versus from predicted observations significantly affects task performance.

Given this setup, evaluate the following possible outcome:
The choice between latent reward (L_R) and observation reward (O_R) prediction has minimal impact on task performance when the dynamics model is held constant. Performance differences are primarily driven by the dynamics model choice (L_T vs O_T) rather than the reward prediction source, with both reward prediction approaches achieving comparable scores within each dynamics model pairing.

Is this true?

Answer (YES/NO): NO